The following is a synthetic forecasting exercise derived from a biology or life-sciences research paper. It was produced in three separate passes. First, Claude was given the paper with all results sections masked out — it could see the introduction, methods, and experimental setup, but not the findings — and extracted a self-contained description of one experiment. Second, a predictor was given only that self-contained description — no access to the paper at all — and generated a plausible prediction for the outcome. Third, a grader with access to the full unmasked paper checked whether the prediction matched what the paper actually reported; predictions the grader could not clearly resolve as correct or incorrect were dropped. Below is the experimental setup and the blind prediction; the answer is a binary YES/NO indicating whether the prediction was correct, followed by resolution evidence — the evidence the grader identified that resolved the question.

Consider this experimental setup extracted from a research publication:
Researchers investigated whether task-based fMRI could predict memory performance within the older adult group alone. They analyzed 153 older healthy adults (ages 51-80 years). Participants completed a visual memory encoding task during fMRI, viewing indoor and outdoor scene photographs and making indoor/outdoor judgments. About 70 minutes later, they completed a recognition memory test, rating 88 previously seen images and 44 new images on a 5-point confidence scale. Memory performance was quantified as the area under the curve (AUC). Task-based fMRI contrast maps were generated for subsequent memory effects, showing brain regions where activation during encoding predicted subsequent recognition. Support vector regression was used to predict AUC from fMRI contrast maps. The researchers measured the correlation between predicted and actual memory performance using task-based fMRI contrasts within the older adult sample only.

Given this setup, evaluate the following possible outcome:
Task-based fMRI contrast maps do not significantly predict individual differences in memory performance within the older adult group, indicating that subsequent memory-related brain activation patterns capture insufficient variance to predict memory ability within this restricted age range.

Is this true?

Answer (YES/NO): NO